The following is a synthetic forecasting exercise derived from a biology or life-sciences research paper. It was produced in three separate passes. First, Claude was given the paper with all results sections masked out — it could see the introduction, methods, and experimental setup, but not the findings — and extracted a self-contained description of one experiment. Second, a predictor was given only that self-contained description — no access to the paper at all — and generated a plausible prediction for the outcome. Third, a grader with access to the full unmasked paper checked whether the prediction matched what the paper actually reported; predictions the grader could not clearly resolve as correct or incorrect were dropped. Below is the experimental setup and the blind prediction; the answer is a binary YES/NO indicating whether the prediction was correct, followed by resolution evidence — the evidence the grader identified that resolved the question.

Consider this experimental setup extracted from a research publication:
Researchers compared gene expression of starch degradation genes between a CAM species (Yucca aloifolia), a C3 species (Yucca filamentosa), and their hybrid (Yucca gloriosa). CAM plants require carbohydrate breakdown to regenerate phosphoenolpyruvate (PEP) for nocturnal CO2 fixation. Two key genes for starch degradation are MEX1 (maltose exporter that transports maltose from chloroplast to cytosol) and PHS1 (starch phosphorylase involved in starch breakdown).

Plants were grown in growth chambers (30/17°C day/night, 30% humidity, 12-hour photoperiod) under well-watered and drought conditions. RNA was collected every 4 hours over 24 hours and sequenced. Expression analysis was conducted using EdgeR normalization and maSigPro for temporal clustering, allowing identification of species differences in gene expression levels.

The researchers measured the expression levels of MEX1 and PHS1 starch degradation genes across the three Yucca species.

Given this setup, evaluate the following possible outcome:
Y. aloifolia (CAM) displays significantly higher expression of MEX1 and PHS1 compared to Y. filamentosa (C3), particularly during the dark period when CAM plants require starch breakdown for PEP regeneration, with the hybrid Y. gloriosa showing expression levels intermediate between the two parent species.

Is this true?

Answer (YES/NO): NO